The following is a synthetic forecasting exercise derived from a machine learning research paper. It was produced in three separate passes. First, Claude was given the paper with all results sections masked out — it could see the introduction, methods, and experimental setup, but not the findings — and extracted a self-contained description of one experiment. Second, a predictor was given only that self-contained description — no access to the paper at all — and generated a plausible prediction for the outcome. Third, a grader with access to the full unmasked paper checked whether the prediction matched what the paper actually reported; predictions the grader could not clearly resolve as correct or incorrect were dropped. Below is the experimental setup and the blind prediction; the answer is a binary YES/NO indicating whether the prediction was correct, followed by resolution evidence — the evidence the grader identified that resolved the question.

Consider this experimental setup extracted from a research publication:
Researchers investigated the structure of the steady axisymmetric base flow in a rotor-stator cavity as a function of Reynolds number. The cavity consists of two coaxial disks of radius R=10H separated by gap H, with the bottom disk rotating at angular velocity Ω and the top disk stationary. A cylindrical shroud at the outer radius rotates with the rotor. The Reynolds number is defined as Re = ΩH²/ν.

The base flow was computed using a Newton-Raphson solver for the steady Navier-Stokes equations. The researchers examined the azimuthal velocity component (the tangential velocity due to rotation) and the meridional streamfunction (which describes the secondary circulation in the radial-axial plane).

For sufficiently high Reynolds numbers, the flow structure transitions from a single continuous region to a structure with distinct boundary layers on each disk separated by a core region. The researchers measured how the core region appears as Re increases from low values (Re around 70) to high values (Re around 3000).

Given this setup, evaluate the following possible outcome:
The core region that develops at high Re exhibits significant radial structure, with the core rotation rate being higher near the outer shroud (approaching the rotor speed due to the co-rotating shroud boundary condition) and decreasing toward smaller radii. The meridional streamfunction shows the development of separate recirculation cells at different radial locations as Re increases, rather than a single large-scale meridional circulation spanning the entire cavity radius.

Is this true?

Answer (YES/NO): NO